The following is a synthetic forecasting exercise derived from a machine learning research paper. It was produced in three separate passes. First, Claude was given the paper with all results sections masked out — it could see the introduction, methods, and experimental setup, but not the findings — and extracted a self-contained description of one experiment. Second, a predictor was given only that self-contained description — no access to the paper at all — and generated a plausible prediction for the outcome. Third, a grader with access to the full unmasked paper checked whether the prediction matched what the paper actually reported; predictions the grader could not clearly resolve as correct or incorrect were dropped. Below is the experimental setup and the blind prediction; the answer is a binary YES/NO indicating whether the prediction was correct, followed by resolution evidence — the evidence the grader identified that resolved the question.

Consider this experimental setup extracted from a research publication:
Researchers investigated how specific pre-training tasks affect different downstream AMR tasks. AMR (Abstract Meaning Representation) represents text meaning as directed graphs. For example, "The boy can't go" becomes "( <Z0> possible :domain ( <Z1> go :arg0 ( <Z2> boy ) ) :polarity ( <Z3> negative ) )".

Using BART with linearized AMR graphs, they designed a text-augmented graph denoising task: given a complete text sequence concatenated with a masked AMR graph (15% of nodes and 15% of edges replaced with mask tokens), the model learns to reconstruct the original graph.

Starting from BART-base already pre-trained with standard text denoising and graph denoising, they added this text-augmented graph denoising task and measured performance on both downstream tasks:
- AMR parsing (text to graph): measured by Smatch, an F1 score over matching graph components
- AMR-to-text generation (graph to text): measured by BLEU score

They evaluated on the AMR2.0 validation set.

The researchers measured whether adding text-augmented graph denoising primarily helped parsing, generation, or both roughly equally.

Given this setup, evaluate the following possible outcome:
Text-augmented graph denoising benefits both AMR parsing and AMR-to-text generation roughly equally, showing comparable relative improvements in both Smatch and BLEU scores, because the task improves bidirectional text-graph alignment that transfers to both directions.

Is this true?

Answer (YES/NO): NO